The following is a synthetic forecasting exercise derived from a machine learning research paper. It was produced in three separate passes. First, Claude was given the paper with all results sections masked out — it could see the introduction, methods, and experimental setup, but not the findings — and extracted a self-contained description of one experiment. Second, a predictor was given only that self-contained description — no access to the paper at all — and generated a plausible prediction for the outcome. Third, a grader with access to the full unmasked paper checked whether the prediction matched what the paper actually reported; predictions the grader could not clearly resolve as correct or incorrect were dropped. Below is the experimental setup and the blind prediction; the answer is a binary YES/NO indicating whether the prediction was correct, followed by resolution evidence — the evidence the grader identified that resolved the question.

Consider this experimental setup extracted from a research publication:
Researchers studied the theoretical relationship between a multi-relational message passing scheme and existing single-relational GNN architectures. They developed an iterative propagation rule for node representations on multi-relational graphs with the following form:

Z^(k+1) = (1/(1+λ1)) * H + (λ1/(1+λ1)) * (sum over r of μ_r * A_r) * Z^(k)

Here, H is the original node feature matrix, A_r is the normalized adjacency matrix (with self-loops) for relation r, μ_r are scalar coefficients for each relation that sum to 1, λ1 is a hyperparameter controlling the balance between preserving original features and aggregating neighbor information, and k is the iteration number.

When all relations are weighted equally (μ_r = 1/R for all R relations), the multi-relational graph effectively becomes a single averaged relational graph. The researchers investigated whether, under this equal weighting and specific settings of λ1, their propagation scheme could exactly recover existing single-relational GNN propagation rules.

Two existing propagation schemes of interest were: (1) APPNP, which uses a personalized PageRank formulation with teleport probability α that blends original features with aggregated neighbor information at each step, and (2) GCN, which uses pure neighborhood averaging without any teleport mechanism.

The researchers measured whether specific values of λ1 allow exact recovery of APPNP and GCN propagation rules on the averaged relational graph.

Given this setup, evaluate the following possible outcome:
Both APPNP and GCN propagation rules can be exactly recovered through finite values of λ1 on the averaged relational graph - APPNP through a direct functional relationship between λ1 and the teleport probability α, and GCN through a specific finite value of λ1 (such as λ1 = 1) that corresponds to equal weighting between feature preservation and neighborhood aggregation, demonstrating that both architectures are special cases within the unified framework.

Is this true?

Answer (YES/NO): NO